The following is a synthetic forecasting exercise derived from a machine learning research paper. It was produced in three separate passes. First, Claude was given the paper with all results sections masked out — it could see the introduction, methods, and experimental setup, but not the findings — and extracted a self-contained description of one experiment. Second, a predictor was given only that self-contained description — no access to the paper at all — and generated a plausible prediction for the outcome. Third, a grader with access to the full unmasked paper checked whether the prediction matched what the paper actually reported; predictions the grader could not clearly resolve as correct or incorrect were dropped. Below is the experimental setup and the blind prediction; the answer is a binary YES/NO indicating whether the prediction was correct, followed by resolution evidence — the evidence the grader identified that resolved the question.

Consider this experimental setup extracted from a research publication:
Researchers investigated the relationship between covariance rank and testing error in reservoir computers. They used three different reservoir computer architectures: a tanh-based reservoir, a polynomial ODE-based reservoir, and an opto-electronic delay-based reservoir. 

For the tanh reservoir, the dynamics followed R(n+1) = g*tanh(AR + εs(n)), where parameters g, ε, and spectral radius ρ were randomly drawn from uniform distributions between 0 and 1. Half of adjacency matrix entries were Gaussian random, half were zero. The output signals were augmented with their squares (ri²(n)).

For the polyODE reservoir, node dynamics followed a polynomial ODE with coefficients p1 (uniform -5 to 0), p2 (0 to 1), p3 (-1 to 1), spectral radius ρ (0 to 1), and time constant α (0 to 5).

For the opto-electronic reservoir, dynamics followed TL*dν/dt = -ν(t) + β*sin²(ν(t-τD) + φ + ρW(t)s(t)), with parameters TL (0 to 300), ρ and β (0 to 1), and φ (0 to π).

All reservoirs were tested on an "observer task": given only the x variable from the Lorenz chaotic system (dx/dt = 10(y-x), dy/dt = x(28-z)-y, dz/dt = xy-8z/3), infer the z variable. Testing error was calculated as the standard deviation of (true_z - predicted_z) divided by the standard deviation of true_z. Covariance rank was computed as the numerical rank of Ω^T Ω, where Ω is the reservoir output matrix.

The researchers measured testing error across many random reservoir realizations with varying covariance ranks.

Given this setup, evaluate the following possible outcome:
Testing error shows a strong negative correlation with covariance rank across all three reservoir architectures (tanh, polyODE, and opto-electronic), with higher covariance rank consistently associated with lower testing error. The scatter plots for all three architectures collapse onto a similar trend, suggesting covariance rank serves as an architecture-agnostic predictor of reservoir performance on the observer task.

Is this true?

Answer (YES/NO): NO